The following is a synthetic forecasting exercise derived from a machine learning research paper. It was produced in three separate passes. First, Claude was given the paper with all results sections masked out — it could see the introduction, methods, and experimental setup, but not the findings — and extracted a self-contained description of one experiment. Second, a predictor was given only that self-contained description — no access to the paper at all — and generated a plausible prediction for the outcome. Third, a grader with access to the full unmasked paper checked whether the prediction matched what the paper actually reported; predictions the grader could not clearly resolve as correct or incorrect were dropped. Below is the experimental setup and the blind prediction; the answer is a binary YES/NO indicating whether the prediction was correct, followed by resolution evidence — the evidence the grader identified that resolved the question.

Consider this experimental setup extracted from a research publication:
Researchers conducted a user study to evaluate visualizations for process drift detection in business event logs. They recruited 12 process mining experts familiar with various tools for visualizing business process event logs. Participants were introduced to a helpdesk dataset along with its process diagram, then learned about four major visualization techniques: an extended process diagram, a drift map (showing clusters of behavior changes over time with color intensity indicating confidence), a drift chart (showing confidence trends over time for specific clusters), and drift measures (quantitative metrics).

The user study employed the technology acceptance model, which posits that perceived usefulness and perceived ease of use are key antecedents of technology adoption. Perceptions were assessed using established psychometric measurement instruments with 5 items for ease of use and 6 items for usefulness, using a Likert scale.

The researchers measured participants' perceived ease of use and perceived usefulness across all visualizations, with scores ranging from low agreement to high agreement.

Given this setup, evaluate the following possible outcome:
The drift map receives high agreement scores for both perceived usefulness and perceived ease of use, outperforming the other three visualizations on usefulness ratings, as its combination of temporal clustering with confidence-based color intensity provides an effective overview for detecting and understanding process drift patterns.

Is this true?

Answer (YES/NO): NO